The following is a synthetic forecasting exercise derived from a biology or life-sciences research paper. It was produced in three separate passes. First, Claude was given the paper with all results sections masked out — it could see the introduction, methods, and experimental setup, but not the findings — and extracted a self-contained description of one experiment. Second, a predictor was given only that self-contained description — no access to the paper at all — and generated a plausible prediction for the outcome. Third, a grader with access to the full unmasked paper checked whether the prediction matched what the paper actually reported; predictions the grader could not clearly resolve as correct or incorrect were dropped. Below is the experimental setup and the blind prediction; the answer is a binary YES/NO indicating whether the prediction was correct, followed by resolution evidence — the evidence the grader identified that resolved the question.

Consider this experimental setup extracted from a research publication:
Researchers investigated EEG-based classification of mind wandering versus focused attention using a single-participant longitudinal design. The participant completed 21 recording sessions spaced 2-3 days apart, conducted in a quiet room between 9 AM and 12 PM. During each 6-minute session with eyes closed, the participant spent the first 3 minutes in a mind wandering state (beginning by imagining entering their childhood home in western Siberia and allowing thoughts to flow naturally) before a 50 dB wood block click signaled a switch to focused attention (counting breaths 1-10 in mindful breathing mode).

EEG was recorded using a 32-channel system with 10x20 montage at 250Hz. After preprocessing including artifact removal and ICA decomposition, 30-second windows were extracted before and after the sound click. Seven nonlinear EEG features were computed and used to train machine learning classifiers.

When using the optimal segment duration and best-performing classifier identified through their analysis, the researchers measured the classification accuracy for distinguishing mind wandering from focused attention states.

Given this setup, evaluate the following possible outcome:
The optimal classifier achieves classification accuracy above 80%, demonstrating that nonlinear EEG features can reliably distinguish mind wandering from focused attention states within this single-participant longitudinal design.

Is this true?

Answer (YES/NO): NO